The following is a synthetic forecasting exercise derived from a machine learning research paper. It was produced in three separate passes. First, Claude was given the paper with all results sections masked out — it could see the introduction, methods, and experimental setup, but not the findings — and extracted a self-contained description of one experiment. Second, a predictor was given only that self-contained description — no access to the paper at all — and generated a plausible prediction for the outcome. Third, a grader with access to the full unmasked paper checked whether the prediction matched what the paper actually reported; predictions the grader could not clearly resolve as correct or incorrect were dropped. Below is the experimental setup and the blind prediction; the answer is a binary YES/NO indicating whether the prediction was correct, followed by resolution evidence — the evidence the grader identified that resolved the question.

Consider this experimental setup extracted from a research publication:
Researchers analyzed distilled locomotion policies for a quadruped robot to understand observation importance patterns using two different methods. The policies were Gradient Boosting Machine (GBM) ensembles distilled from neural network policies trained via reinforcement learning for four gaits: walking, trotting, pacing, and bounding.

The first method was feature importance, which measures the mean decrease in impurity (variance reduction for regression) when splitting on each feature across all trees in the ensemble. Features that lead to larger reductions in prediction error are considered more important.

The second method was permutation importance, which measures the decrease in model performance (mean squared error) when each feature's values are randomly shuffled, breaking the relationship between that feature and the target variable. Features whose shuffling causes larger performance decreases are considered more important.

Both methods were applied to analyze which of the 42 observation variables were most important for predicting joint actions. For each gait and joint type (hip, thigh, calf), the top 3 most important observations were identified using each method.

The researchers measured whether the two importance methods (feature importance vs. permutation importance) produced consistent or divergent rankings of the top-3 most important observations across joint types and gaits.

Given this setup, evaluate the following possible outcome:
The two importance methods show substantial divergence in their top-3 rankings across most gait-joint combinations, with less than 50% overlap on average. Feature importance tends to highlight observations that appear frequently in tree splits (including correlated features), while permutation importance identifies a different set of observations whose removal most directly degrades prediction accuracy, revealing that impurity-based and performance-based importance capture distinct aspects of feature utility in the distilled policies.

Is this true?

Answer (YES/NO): NO